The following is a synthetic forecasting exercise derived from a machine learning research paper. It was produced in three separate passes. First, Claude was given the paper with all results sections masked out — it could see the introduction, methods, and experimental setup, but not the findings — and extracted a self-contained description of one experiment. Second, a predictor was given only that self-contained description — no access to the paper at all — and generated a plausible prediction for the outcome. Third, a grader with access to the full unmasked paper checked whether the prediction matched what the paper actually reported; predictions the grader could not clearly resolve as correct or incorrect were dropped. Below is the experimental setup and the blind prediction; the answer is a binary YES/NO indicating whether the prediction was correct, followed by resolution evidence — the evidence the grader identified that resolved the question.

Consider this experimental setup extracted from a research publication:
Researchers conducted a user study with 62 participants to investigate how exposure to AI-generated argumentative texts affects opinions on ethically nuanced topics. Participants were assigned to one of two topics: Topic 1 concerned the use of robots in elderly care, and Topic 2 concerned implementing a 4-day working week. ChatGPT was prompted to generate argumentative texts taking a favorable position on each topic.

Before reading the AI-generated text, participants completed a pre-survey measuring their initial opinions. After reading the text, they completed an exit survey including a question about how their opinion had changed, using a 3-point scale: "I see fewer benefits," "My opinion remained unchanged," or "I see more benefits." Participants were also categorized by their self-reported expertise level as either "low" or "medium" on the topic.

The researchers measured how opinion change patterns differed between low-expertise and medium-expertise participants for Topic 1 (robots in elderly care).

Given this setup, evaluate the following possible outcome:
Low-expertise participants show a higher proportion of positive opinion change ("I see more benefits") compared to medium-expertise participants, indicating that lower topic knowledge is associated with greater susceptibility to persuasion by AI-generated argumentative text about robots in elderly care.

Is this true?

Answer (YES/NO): NO